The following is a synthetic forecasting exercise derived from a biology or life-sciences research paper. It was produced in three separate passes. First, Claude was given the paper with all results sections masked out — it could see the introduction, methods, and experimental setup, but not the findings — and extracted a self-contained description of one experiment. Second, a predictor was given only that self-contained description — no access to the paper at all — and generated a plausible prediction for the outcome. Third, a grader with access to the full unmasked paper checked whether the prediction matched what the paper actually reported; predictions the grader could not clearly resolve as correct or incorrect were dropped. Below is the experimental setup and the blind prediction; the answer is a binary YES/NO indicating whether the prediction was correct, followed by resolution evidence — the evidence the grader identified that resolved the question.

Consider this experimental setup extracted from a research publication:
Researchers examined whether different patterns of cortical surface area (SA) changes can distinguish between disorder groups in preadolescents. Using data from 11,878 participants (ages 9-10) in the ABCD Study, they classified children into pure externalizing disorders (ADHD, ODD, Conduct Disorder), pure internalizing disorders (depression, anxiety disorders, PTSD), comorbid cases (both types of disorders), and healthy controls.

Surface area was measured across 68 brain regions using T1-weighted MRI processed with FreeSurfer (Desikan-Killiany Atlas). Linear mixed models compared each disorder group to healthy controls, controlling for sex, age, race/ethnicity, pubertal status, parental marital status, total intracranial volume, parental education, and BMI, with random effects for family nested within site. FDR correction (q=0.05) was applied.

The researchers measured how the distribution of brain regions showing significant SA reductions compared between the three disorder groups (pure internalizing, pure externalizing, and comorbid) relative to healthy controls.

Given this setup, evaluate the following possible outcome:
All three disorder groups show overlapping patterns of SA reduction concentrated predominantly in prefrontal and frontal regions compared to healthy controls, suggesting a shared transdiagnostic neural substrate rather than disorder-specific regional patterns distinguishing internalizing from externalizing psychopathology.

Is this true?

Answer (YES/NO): NO